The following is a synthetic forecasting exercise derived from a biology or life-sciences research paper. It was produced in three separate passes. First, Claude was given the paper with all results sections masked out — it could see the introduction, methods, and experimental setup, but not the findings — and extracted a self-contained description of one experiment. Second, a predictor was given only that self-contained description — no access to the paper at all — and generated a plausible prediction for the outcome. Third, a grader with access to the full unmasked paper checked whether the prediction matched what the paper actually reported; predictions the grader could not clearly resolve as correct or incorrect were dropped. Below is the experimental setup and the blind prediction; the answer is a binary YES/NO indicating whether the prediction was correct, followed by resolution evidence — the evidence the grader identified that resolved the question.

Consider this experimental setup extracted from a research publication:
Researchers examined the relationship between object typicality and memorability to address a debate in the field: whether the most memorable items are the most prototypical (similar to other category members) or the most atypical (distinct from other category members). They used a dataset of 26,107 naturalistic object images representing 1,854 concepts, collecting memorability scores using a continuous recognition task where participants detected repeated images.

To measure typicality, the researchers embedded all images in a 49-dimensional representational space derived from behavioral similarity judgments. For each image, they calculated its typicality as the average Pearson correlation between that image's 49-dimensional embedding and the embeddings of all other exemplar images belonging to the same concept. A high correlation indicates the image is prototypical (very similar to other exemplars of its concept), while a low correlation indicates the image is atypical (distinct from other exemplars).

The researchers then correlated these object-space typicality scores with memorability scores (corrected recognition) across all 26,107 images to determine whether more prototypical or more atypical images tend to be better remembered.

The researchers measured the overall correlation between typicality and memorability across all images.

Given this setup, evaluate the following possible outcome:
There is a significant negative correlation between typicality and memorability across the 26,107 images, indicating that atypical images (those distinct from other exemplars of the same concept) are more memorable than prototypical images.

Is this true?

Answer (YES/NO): NO